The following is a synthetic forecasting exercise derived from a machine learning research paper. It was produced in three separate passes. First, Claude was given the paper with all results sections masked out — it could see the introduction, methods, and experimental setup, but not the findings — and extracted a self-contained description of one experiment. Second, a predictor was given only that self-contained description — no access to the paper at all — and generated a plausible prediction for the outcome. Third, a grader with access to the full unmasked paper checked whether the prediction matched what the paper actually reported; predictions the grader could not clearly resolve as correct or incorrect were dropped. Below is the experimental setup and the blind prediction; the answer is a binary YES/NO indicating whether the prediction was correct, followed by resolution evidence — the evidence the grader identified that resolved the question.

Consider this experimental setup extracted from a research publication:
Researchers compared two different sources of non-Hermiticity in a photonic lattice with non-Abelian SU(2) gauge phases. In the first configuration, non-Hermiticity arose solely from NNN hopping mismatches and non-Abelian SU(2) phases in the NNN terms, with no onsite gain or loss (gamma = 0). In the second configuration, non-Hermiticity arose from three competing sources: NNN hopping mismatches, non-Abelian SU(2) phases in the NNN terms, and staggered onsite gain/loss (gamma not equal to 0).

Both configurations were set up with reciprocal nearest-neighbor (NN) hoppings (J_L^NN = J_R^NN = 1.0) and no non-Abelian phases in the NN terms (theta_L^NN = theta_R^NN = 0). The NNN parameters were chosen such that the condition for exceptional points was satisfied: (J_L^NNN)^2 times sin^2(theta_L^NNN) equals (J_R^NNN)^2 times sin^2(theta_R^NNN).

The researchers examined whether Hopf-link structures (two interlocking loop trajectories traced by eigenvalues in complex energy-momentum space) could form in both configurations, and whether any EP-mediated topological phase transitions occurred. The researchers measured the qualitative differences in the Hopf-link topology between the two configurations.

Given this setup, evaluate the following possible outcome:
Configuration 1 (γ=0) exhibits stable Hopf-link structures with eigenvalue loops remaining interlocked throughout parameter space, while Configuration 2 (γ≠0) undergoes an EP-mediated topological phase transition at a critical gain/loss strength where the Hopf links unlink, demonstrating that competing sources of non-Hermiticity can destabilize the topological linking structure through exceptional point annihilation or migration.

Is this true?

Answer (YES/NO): NO